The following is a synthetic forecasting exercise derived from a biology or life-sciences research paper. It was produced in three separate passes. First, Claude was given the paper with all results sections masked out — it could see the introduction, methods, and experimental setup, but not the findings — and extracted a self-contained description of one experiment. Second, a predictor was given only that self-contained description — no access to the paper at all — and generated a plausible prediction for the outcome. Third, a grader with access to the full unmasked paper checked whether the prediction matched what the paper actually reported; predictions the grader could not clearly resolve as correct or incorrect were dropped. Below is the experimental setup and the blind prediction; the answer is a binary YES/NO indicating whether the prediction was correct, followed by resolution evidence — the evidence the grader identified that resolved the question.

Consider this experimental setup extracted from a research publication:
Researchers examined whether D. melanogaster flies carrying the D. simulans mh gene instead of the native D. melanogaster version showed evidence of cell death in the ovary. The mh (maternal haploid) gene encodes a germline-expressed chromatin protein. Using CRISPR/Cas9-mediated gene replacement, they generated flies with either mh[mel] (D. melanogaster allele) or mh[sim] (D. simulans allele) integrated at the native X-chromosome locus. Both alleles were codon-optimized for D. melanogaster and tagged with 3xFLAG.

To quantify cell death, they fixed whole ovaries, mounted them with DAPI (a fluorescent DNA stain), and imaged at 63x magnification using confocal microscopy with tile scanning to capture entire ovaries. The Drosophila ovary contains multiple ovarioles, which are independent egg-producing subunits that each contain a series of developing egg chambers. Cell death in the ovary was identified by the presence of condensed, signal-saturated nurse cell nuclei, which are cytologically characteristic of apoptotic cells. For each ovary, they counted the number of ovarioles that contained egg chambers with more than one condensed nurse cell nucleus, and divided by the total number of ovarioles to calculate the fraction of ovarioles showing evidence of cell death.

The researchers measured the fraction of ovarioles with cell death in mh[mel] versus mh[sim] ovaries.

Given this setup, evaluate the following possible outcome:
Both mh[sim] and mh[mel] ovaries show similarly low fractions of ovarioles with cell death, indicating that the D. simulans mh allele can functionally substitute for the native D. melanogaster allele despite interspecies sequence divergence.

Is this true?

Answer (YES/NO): NO